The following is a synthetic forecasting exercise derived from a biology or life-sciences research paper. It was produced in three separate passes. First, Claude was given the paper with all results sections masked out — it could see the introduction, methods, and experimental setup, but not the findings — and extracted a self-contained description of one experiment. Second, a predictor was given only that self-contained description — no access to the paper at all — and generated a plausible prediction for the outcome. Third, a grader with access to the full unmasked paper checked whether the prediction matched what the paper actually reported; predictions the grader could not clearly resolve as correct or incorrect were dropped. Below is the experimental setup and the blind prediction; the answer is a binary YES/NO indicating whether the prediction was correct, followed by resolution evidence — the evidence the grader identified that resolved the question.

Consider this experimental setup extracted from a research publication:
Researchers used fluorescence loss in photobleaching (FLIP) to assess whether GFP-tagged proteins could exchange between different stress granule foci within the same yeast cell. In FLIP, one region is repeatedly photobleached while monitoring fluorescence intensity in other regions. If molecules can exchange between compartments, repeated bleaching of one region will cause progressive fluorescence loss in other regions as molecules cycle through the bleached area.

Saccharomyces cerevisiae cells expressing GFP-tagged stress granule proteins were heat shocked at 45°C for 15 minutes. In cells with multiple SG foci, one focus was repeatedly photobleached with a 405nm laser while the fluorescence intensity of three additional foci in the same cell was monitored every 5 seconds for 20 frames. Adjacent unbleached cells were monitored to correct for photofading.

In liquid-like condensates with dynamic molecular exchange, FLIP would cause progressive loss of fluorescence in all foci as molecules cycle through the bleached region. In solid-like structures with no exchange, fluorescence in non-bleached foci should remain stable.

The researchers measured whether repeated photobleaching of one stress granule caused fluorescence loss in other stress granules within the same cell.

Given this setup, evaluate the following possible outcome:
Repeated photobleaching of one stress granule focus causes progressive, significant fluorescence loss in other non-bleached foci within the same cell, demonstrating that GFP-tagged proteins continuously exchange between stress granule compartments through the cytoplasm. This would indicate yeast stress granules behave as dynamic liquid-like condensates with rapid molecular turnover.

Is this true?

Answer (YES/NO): NO